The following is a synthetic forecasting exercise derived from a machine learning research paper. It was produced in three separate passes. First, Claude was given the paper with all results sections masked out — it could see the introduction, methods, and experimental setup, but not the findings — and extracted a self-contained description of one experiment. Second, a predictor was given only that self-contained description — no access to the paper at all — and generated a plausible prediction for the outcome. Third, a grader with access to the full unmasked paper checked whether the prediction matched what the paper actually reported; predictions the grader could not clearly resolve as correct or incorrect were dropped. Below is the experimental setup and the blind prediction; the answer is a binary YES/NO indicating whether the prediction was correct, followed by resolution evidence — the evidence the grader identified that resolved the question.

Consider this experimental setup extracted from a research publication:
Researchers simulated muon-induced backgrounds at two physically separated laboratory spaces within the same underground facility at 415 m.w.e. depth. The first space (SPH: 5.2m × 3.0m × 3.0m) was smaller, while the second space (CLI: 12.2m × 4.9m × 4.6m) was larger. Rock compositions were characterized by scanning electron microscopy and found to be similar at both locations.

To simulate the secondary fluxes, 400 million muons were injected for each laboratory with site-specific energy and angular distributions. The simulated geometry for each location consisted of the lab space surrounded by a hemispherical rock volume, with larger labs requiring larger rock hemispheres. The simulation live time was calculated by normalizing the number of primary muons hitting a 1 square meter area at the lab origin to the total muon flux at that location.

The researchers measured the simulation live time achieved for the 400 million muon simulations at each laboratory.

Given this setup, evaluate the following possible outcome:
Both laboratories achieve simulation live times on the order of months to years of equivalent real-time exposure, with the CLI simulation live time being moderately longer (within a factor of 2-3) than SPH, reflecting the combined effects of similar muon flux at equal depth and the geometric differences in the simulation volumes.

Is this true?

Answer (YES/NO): NO